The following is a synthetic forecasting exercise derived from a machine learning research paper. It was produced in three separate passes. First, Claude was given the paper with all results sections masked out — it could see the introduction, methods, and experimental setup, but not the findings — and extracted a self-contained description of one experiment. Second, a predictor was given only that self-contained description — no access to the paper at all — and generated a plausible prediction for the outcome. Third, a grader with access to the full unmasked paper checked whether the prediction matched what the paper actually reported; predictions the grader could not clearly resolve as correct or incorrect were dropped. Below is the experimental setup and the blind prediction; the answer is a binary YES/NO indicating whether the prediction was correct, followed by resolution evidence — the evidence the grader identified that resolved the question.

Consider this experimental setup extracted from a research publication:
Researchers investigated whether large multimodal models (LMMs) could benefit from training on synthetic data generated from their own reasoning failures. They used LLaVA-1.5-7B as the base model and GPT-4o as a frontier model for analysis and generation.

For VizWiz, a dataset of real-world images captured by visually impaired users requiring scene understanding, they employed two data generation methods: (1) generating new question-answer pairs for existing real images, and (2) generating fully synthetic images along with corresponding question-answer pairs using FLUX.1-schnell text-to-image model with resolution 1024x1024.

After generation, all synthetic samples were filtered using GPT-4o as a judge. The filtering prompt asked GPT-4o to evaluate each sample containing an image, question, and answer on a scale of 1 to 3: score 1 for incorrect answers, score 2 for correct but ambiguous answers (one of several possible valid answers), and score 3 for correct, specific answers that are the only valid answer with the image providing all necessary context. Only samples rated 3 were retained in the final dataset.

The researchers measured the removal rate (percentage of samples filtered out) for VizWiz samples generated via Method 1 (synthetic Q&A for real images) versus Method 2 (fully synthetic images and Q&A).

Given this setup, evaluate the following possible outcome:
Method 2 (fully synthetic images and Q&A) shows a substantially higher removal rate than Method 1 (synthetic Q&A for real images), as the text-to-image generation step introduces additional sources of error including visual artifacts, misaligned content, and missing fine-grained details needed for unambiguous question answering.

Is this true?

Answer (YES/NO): YES